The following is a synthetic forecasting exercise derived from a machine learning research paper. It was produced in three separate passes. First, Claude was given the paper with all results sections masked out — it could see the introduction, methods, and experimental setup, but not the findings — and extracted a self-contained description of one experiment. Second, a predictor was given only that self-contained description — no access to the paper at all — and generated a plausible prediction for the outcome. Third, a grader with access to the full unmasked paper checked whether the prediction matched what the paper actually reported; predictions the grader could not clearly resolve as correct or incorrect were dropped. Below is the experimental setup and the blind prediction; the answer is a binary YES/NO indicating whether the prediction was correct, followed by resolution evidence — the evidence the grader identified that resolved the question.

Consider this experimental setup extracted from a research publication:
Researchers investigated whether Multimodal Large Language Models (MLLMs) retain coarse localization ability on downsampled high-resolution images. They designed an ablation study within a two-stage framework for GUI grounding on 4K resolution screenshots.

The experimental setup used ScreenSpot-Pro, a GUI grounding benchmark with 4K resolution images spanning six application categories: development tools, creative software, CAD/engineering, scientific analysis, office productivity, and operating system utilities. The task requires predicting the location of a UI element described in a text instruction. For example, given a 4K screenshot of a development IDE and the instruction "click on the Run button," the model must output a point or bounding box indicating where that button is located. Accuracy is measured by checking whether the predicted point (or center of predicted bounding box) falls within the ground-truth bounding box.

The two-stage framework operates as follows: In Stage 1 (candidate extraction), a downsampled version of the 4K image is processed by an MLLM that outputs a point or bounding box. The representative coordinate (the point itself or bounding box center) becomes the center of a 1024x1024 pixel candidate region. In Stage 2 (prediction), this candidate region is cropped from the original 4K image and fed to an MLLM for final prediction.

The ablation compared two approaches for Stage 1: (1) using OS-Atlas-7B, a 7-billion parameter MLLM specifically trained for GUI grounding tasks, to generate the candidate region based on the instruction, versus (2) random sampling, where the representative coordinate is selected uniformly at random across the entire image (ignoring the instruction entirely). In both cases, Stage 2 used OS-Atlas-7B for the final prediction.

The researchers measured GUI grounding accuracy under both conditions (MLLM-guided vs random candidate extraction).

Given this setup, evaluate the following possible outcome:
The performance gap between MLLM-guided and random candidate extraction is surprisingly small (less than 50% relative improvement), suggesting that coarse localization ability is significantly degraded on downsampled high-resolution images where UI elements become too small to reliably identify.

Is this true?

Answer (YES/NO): NO